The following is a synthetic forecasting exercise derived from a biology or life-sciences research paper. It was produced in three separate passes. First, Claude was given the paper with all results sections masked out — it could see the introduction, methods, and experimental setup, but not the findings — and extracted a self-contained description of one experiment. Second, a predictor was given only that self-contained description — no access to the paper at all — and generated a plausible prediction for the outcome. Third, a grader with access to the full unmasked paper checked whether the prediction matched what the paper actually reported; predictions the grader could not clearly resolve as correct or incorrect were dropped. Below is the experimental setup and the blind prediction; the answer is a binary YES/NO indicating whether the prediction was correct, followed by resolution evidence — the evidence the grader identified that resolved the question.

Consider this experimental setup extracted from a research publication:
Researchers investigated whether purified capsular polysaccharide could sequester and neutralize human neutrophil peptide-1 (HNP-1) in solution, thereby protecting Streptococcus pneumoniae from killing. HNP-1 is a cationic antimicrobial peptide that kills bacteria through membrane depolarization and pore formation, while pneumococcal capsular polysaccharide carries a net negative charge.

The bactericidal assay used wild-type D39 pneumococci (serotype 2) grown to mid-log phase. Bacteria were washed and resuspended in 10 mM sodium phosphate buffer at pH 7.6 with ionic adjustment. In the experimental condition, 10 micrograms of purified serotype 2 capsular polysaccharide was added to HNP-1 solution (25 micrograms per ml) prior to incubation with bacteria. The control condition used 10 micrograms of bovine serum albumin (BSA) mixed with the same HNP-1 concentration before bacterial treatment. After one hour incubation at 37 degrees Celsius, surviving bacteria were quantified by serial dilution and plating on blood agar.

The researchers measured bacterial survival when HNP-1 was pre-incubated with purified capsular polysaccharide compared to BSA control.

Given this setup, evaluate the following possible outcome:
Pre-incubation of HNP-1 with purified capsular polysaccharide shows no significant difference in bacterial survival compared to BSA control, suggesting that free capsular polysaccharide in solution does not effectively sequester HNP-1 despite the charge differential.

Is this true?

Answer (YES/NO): NO